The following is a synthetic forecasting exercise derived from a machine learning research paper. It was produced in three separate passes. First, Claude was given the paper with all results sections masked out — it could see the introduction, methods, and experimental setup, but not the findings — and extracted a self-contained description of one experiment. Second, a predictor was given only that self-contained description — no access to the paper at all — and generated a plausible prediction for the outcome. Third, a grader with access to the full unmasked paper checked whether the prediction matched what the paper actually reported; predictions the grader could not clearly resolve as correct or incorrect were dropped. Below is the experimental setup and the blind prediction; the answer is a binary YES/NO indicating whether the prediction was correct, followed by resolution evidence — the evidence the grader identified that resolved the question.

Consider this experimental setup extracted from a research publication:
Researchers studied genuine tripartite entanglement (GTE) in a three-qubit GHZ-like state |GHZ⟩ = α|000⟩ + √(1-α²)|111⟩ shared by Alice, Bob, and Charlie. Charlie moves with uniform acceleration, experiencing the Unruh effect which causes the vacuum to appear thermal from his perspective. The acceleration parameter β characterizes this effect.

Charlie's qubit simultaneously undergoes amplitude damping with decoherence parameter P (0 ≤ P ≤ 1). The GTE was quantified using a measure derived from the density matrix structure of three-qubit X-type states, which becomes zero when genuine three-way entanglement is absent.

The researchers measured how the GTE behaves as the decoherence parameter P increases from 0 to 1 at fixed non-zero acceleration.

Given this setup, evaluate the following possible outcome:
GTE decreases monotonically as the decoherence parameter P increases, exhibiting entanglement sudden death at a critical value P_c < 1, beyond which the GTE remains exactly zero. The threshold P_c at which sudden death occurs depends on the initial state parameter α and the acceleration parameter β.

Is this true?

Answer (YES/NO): YES